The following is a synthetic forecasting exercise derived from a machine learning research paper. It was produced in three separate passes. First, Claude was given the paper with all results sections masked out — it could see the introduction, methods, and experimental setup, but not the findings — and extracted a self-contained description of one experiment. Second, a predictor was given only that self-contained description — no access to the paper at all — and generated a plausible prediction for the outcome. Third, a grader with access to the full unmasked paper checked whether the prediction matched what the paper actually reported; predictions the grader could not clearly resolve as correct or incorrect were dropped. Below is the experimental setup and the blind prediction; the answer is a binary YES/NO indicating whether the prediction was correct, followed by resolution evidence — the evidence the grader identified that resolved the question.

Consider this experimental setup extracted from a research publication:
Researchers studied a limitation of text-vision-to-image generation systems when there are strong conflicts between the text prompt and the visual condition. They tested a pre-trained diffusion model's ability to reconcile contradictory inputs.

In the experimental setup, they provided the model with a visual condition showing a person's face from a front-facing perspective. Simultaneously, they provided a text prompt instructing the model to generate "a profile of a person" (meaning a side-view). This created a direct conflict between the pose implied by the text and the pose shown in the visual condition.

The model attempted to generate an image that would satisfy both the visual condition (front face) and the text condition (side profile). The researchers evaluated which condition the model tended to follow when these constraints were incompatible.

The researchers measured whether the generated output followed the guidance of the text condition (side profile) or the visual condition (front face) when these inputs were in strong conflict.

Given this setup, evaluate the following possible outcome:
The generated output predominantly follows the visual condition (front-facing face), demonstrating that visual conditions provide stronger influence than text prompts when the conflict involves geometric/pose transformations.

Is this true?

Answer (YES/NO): NO